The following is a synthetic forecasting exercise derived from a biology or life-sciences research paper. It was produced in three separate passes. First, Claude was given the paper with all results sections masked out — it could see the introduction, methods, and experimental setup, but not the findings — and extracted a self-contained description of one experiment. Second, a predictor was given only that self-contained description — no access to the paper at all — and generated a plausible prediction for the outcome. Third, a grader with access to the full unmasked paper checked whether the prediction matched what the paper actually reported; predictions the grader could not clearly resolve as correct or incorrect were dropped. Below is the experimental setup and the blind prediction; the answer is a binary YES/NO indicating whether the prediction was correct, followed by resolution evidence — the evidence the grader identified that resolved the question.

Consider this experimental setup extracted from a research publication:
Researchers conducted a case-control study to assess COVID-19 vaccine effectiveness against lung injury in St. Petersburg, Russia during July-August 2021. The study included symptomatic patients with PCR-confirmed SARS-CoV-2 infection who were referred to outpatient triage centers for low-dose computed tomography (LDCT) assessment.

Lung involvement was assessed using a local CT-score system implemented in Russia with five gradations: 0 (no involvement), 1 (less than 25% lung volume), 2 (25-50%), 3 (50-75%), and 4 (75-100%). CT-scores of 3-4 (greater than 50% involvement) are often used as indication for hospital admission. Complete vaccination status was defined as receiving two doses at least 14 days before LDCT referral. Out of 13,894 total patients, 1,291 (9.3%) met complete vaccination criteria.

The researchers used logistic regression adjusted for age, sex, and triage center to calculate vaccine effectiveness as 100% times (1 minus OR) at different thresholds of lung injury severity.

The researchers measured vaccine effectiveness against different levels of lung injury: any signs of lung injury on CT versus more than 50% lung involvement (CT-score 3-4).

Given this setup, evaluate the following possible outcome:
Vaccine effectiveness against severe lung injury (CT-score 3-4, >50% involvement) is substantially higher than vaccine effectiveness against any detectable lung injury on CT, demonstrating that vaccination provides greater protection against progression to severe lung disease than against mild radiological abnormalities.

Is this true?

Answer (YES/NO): YES